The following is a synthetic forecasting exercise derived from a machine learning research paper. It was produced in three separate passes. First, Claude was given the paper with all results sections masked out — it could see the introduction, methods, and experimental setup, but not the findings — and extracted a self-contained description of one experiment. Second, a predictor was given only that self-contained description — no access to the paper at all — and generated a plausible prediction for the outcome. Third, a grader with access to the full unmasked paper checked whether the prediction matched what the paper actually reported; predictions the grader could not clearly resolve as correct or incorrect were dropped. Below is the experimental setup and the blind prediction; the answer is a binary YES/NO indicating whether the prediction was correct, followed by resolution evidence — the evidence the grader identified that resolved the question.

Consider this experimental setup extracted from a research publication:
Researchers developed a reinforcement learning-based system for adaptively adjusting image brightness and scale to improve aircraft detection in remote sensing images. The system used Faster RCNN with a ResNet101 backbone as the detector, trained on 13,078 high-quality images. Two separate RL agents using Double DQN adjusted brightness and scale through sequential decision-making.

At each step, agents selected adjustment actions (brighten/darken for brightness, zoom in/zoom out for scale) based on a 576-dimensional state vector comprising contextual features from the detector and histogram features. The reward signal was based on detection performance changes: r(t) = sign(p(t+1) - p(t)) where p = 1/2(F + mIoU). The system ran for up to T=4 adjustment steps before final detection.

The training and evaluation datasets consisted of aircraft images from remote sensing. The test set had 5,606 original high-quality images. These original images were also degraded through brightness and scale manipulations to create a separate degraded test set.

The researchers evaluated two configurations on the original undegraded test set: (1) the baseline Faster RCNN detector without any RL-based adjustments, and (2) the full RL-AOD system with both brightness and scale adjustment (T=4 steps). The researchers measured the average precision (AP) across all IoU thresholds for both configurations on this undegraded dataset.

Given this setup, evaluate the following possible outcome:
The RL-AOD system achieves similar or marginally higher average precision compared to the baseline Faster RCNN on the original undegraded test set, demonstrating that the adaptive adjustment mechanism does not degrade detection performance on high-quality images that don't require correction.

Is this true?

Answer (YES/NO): YES